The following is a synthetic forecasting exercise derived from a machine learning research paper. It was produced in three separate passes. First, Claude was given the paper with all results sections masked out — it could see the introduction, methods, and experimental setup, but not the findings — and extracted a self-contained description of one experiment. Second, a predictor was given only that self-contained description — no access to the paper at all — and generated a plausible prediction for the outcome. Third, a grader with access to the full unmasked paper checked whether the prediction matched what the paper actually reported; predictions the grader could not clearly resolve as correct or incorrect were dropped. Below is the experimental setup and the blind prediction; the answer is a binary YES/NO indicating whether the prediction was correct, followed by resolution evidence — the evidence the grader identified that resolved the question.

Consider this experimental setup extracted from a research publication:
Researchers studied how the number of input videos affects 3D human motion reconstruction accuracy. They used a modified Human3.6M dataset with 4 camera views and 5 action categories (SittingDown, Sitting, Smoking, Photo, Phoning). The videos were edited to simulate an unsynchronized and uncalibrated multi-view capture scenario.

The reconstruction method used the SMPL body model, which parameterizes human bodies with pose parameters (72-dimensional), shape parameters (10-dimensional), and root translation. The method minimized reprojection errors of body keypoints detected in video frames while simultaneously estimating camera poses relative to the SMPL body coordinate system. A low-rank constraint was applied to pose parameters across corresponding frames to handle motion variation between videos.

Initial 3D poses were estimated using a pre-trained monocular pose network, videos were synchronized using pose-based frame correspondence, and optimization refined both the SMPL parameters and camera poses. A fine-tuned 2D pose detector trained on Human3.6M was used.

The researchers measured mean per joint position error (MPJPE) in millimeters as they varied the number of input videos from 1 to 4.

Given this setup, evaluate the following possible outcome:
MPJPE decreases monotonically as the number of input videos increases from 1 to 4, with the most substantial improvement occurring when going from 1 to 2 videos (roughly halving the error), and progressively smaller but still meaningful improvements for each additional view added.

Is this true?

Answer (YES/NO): NO